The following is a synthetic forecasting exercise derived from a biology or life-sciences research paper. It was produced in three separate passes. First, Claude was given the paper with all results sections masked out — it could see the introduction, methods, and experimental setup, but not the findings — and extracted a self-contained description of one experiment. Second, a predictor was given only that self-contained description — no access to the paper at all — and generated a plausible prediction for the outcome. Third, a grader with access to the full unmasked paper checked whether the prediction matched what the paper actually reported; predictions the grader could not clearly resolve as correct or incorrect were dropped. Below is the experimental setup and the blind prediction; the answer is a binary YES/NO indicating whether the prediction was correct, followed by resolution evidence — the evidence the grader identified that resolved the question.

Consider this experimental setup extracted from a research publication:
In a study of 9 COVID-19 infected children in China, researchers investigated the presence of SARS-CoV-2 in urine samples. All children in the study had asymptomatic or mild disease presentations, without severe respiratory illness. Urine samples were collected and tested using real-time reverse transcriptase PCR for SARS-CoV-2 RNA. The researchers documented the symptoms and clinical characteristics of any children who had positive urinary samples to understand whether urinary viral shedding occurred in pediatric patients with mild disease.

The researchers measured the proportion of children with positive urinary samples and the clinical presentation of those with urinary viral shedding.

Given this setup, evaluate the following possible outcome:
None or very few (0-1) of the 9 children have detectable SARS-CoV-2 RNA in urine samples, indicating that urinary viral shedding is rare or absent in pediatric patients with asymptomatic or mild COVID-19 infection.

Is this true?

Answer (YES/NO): YES